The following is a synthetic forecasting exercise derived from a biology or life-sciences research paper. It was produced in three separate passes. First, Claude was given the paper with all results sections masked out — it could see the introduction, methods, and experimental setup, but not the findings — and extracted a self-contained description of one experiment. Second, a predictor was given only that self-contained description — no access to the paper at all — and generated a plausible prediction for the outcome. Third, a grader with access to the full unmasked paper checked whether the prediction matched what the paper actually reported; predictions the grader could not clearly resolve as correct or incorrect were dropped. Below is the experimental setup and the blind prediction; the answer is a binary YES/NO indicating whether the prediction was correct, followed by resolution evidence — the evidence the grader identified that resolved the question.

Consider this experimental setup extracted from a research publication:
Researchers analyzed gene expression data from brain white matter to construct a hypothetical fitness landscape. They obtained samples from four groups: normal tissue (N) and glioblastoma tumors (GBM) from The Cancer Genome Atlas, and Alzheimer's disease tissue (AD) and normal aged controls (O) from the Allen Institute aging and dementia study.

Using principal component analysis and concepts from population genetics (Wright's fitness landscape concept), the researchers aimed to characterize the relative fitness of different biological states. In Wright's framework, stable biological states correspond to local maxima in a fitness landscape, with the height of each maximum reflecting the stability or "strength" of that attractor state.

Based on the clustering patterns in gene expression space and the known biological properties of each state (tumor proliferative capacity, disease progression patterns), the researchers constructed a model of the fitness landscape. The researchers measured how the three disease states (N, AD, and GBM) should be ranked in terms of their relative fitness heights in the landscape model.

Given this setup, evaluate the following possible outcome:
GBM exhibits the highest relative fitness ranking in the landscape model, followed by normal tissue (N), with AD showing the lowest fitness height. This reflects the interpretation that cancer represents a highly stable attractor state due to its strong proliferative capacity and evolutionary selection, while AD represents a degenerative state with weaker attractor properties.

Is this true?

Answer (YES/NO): YES